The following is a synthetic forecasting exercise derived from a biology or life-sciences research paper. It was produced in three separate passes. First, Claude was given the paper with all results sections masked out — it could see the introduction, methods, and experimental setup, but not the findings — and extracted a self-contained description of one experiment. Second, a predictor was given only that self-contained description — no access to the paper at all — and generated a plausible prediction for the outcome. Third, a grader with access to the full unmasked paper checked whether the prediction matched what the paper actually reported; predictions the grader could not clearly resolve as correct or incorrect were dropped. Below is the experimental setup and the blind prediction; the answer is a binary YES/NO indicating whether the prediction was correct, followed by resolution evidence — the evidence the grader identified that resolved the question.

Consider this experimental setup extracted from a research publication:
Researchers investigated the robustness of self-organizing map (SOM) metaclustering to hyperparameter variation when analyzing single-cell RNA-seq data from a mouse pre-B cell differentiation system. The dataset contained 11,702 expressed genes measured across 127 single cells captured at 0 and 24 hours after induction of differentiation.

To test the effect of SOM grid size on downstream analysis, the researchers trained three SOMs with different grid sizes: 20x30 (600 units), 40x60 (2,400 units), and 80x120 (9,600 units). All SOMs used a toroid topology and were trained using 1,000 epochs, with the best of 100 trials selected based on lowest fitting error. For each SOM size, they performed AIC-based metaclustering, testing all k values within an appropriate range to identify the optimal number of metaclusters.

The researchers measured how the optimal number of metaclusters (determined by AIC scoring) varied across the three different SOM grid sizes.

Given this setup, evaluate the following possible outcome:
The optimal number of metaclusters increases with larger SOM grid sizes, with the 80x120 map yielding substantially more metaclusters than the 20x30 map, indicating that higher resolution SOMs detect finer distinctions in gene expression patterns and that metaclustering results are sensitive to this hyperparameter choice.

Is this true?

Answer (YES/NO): NO